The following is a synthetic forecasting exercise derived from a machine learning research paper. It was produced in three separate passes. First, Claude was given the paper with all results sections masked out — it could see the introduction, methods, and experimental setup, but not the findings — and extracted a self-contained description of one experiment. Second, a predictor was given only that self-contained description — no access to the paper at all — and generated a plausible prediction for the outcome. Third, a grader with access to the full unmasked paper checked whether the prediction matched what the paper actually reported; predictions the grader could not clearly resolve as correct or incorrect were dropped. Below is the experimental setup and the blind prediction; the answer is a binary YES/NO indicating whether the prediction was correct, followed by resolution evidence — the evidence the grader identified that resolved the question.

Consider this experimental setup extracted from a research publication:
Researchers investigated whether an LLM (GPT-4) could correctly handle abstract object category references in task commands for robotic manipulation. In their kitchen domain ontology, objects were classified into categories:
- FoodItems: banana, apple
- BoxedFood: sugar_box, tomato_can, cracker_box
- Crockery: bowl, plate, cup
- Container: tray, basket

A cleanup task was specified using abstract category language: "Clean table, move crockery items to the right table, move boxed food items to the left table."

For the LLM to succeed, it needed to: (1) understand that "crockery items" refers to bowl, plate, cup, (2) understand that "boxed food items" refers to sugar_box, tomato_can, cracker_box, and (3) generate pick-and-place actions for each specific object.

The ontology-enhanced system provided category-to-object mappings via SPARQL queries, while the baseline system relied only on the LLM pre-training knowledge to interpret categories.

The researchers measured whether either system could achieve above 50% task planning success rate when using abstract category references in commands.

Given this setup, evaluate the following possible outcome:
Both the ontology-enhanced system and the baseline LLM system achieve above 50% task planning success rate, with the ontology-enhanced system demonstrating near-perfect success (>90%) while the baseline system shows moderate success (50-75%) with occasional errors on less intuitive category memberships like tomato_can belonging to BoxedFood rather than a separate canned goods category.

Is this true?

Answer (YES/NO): NO